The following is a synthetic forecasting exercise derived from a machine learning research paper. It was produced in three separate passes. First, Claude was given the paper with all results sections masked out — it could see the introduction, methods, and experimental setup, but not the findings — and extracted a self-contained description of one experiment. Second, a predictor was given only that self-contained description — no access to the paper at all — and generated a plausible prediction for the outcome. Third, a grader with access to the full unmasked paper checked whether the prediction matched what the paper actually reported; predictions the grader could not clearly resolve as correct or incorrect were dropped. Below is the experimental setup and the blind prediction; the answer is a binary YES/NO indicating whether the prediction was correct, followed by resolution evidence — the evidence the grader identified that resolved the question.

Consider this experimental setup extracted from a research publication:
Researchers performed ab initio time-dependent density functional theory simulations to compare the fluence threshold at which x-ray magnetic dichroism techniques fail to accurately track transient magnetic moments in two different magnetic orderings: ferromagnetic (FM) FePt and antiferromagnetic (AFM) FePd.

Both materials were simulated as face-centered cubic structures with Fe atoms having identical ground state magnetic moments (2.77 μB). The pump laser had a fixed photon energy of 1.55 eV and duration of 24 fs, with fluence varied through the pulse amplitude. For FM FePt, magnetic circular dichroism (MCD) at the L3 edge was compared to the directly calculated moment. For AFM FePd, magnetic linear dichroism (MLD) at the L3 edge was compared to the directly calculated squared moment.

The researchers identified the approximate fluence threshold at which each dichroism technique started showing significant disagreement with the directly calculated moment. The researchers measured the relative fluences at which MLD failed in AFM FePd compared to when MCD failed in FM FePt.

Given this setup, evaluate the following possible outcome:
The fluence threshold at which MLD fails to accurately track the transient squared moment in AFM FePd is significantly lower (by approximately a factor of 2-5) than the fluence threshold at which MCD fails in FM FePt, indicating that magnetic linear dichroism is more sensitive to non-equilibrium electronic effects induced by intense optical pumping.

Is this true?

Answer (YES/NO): NO